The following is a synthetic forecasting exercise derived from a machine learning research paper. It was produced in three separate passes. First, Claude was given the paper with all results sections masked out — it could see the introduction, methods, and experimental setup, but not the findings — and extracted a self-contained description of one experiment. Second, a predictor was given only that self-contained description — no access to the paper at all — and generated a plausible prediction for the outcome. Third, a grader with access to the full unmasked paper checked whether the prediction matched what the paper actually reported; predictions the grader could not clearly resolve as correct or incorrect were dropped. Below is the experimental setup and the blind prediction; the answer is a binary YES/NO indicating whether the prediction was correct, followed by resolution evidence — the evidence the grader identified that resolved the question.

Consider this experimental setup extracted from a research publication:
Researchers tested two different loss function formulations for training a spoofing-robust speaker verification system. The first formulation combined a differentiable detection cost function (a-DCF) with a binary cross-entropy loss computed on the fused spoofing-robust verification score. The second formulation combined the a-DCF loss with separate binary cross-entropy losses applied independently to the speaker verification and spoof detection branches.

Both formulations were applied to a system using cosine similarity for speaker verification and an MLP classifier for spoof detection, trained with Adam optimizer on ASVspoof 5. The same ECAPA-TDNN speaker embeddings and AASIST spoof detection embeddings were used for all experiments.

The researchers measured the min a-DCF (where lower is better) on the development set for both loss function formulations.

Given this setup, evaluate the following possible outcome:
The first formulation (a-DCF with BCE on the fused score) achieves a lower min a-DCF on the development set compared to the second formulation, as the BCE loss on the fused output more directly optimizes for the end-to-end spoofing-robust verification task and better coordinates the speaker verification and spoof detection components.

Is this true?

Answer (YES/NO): YES